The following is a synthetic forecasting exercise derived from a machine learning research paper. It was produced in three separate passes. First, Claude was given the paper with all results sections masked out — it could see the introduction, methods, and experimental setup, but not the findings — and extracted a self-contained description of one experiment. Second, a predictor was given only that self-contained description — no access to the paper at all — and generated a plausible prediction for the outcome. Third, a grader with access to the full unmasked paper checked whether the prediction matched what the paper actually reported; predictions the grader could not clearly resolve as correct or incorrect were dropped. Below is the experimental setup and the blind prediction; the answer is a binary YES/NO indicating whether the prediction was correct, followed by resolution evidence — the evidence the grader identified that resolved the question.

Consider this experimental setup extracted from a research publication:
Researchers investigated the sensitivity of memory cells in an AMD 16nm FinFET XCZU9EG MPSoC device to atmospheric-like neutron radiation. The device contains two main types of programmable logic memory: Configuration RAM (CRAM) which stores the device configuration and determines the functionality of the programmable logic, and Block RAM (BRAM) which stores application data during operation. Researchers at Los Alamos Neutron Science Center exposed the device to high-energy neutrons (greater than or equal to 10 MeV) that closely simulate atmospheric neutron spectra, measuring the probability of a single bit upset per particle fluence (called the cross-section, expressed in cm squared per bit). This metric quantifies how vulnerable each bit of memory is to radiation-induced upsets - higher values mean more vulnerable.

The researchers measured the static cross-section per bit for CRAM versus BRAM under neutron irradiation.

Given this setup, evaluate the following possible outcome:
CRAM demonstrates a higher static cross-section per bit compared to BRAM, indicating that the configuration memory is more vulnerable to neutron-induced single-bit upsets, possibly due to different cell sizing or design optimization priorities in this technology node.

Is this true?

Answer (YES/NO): NO